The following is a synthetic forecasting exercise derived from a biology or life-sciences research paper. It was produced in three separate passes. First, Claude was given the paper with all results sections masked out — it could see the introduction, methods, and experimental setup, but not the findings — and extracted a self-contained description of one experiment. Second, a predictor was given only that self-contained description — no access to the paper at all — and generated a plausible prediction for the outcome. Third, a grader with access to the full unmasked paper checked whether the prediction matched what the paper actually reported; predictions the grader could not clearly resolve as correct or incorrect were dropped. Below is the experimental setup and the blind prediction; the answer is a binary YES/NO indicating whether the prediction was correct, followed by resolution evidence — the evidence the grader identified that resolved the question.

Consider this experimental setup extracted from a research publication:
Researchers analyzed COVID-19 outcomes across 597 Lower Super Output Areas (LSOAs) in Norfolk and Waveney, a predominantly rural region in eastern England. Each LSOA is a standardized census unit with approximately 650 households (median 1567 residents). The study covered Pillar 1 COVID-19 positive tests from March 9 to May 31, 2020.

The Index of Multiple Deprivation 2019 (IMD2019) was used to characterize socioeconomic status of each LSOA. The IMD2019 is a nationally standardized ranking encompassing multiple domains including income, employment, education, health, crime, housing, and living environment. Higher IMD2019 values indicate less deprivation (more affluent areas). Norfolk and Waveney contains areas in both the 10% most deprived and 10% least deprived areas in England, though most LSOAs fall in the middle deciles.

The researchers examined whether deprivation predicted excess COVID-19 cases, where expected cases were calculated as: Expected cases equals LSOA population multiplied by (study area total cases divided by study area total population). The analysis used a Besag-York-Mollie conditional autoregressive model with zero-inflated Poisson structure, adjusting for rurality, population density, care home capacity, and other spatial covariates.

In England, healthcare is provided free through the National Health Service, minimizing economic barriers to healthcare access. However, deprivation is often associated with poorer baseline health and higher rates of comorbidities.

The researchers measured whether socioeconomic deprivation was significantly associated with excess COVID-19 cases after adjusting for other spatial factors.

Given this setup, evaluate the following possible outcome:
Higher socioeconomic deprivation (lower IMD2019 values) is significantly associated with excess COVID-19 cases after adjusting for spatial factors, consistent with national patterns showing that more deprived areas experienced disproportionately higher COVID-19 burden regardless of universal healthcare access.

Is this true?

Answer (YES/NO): NO